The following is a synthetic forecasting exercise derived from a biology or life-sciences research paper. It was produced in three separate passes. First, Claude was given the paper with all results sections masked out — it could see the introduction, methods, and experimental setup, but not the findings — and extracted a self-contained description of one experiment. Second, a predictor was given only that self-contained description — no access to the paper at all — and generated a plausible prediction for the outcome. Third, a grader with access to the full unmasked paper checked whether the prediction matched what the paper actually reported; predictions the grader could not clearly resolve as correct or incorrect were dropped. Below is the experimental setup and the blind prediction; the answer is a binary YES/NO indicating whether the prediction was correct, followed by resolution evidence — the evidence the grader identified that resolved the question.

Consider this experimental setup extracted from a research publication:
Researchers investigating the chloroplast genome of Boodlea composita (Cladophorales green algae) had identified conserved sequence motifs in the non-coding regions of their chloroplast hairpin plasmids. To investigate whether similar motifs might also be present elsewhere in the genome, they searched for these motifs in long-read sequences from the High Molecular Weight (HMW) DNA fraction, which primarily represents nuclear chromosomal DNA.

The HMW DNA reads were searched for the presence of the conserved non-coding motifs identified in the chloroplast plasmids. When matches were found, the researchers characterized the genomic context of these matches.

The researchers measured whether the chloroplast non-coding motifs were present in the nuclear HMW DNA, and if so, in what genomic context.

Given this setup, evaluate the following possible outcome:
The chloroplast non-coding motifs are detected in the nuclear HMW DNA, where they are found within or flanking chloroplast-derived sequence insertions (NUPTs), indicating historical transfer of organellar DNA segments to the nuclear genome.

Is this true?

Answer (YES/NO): NO